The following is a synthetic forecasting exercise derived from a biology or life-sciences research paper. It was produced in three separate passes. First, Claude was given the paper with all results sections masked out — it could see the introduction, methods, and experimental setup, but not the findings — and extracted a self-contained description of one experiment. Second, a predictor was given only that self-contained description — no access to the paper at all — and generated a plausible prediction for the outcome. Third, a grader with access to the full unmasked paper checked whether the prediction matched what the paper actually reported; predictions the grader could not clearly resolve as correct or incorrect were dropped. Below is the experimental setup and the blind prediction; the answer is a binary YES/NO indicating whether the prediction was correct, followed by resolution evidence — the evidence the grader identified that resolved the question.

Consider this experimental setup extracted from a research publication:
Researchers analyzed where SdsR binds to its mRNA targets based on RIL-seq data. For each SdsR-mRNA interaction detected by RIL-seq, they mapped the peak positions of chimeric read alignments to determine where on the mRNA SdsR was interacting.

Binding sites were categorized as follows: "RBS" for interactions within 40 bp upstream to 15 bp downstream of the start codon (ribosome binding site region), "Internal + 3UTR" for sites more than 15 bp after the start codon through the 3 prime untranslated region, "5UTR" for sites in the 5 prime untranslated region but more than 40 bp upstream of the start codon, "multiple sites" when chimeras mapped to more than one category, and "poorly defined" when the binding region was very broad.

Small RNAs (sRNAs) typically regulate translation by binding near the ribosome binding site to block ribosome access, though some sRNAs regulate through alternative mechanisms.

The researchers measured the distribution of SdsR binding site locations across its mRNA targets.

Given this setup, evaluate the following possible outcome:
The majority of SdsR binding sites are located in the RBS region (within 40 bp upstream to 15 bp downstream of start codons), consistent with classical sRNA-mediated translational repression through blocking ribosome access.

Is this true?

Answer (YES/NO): NO